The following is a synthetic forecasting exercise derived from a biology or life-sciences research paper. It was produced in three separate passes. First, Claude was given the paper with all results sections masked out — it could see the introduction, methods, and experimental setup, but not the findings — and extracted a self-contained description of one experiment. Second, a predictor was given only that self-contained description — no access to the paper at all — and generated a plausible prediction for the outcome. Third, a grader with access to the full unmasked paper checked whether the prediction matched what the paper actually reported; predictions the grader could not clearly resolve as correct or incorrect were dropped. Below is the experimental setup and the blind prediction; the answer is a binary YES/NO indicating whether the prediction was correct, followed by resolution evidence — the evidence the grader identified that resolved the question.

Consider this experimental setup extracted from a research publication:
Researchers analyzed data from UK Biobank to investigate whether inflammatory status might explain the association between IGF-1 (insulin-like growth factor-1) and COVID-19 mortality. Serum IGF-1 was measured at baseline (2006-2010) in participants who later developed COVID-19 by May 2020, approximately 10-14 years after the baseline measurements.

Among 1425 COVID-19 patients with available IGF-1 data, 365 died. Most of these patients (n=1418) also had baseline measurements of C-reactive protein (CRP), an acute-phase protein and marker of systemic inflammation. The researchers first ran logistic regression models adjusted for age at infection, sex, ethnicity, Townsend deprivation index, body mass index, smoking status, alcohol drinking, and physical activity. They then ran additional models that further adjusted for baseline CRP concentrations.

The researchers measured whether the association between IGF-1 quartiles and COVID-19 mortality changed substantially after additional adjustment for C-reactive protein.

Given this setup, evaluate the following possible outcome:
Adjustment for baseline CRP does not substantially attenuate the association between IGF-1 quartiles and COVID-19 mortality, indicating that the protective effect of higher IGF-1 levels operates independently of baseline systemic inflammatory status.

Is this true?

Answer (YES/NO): YES